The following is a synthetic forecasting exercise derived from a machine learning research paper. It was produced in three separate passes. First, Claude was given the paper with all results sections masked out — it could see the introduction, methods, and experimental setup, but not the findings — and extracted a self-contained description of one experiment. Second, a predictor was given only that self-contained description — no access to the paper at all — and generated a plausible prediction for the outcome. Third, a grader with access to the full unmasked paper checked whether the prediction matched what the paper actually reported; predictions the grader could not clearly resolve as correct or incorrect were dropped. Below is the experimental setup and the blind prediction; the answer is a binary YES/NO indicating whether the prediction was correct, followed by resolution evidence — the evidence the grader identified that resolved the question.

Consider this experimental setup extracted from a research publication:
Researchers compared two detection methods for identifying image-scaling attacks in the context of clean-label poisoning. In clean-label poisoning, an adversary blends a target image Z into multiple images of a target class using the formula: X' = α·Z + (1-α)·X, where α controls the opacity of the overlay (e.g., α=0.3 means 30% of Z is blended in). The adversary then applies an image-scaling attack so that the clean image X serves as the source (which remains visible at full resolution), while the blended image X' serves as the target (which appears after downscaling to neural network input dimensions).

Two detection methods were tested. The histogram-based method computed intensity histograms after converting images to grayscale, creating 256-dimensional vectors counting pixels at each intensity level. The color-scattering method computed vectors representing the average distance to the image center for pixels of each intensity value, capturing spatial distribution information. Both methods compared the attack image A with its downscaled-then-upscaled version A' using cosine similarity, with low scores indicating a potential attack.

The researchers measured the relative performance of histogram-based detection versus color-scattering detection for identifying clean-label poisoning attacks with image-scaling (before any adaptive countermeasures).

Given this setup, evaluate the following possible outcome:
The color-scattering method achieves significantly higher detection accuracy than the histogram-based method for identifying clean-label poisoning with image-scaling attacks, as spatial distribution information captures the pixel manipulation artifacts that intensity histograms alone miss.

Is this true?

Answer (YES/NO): NO